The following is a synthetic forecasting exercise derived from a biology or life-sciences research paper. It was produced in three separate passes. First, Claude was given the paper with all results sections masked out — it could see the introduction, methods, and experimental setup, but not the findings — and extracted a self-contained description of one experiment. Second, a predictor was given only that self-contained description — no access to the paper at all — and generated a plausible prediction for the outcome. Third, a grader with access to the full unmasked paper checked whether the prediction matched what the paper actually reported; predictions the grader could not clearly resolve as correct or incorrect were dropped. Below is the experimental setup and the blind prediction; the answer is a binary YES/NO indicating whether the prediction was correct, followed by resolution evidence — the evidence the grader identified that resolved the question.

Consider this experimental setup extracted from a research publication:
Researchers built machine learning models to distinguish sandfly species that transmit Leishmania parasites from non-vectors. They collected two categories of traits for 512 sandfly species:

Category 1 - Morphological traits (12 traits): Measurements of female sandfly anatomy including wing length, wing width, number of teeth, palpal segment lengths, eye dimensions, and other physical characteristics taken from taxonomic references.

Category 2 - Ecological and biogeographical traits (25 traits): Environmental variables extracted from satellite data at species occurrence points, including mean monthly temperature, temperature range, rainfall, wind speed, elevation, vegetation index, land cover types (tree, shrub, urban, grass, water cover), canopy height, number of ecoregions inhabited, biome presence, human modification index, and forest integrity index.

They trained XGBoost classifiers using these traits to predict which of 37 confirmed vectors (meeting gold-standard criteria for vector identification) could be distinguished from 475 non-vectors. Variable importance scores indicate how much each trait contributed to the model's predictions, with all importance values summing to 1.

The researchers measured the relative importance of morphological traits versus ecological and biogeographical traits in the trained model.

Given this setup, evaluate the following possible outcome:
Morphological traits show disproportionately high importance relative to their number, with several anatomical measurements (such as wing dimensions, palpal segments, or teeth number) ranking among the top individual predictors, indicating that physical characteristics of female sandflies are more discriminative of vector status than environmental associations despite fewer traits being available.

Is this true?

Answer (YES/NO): NO